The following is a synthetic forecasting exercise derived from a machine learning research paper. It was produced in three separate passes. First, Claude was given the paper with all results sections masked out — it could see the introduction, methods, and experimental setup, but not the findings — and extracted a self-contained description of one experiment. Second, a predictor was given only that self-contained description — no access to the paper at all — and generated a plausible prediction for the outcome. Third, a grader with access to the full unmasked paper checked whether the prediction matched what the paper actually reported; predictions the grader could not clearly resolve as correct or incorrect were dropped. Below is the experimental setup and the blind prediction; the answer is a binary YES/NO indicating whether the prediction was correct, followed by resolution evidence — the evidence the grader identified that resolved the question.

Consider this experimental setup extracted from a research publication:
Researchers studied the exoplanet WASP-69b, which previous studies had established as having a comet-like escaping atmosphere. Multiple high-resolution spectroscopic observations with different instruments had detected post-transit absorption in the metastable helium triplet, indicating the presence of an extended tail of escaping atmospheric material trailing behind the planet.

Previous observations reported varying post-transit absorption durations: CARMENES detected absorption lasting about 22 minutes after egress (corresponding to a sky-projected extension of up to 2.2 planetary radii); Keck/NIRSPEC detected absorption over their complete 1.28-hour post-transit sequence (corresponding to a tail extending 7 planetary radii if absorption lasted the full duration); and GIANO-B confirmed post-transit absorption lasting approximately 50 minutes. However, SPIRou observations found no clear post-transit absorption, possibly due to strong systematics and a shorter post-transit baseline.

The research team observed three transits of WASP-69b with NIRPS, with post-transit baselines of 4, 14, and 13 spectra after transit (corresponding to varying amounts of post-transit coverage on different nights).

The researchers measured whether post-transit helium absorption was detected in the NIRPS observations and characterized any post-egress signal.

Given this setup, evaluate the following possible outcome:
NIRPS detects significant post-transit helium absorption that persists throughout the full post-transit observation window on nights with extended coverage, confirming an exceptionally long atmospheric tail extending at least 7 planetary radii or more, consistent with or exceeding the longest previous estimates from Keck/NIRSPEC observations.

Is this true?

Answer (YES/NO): NO